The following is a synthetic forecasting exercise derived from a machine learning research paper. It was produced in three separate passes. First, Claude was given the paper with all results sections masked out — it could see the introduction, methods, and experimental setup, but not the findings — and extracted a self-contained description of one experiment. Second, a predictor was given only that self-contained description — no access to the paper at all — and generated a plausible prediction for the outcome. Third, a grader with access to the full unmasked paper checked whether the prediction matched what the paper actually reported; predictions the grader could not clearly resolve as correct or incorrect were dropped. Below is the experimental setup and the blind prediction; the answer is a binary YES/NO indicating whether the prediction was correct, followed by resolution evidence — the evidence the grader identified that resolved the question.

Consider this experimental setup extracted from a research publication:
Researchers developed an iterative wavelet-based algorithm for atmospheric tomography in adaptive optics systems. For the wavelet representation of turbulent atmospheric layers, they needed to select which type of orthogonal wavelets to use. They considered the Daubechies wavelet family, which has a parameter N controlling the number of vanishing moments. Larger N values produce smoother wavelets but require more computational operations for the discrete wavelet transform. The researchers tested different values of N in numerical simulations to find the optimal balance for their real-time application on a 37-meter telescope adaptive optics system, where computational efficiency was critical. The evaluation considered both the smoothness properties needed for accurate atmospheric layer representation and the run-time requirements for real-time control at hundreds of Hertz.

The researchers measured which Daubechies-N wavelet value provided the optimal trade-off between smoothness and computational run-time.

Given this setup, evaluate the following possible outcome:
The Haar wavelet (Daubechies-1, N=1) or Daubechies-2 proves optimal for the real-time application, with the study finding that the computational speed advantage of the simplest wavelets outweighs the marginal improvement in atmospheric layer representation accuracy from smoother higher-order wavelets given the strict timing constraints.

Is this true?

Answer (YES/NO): NO